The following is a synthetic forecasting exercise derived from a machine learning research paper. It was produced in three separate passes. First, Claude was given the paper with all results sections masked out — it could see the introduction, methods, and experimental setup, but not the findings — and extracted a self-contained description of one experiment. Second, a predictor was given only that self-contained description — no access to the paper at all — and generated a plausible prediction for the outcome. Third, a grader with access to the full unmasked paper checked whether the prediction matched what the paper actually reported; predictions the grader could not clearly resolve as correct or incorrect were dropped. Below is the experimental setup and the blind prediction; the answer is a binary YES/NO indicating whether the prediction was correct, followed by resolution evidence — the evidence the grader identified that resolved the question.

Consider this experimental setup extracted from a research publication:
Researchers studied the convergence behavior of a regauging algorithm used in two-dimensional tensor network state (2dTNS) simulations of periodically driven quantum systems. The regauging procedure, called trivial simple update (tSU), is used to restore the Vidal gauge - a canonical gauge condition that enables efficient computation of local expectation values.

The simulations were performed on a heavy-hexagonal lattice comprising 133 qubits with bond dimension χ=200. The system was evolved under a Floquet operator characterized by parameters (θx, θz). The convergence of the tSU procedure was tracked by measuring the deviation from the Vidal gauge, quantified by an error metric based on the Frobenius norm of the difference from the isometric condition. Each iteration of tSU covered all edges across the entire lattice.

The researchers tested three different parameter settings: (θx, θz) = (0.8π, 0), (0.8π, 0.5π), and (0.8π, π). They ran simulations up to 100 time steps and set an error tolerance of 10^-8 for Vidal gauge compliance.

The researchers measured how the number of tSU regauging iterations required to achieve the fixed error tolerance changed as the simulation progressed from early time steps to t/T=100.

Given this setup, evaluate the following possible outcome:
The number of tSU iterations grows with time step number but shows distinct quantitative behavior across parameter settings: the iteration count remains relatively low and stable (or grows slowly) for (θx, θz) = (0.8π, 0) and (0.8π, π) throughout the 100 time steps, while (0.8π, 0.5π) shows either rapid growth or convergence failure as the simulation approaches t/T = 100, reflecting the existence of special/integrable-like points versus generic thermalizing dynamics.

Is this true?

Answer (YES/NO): NO